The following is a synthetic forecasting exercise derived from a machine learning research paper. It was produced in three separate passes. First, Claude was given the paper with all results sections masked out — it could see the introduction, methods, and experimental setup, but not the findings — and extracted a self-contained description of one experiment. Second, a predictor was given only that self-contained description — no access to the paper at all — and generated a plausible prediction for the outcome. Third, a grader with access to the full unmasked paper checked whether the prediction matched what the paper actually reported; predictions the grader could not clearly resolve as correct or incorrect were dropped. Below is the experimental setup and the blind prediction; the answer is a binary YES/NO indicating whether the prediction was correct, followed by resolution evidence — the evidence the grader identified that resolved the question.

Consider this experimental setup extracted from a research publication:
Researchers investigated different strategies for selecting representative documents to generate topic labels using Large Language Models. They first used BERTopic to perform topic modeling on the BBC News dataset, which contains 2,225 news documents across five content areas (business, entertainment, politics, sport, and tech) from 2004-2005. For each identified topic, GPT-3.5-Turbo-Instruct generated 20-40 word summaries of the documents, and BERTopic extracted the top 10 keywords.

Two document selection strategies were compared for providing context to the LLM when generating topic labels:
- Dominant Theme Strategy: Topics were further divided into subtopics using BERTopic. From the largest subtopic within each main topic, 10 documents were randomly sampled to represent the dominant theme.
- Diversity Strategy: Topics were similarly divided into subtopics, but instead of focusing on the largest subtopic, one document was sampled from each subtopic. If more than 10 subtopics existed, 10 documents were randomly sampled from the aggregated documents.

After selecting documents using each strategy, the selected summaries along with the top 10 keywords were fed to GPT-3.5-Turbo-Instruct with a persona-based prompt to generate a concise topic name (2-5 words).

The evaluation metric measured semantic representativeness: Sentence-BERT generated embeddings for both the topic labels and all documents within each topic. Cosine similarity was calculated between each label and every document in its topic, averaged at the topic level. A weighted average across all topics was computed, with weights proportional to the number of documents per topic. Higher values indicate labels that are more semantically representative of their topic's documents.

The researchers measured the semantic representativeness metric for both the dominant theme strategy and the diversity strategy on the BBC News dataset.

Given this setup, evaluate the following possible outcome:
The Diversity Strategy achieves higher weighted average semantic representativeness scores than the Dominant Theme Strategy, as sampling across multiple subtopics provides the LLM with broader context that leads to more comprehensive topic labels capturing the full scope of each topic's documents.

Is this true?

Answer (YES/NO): NO